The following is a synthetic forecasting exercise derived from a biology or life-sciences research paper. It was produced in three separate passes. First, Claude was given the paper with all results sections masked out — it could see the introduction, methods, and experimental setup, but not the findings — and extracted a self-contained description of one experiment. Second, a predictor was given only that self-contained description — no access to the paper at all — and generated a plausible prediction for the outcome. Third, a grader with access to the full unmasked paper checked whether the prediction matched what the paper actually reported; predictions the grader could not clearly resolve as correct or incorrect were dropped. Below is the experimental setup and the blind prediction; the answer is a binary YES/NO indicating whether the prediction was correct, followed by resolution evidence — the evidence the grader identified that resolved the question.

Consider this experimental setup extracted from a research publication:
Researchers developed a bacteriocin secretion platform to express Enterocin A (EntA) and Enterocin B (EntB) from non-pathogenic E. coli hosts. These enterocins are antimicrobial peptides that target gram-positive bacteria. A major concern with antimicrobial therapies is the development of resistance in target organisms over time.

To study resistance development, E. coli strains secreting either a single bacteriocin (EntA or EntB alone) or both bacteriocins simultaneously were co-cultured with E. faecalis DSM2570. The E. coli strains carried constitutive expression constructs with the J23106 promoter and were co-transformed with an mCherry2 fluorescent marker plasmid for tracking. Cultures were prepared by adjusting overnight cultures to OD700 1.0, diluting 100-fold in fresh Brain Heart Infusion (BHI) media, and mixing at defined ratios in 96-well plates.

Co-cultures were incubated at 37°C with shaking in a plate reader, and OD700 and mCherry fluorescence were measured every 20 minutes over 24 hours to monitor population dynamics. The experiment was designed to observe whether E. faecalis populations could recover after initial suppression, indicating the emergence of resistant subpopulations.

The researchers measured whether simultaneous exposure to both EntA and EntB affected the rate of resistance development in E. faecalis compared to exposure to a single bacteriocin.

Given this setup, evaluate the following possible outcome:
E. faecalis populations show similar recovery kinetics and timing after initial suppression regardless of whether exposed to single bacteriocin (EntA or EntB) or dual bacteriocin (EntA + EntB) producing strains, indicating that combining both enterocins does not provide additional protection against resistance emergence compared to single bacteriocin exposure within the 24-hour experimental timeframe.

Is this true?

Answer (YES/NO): NO